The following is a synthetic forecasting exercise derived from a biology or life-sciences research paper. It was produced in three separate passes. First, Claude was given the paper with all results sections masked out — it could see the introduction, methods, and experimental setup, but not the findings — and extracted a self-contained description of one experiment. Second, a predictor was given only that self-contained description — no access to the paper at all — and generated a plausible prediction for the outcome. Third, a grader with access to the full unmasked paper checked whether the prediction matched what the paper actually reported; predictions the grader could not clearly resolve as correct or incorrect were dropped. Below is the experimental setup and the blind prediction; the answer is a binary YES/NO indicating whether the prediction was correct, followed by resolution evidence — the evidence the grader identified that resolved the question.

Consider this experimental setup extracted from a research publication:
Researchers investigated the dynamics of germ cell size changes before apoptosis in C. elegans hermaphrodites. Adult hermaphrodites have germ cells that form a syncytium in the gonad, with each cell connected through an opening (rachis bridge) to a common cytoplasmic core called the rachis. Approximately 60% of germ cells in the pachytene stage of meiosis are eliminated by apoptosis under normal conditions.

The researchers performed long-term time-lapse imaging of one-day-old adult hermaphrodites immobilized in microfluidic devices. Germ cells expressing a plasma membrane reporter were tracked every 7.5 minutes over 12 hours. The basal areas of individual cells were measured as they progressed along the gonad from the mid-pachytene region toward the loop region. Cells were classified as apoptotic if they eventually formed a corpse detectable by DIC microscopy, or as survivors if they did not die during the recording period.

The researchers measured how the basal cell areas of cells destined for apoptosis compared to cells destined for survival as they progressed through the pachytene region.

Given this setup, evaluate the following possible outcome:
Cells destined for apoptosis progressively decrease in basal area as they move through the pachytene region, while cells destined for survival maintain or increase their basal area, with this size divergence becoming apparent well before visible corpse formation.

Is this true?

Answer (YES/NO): NO